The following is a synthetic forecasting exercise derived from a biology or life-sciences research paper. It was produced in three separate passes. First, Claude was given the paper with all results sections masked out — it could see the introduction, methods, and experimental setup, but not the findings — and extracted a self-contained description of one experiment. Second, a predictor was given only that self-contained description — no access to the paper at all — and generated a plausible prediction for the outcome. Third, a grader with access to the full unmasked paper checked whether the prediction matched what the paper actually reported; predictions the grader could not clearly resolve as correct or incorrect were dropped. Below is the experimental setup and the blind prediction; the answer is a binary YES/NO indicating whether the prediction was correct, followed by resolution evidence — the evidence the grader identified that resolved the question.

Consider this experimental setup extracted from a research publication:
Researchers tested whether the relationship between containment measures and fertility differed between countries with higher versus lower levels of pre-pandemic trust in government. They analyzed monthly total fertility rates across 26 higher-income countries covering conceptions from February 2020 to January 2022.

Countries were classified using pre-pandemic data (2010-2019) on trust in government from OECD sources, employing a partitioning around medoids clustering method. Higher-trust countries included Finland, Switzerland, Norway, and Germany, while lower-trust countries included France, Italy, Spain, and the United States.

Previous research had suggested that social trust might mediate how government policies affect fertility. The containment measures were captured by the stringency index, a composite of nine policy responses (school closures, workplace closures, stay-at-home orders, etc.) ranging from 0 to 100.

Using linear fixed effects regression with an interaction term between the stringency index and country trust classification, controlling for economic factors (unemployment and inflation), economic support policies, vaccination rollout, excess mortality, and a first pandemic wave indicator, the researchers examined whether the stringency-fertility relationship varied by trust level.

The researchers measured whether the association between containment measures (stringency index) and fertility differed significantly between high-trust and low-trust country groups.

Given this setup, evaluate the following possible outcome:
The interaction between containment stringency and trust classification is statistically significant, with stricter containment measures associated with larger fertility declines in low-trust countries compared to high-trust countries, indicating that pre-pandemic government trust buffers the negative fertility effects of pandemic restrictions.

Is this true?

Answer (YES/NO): YES